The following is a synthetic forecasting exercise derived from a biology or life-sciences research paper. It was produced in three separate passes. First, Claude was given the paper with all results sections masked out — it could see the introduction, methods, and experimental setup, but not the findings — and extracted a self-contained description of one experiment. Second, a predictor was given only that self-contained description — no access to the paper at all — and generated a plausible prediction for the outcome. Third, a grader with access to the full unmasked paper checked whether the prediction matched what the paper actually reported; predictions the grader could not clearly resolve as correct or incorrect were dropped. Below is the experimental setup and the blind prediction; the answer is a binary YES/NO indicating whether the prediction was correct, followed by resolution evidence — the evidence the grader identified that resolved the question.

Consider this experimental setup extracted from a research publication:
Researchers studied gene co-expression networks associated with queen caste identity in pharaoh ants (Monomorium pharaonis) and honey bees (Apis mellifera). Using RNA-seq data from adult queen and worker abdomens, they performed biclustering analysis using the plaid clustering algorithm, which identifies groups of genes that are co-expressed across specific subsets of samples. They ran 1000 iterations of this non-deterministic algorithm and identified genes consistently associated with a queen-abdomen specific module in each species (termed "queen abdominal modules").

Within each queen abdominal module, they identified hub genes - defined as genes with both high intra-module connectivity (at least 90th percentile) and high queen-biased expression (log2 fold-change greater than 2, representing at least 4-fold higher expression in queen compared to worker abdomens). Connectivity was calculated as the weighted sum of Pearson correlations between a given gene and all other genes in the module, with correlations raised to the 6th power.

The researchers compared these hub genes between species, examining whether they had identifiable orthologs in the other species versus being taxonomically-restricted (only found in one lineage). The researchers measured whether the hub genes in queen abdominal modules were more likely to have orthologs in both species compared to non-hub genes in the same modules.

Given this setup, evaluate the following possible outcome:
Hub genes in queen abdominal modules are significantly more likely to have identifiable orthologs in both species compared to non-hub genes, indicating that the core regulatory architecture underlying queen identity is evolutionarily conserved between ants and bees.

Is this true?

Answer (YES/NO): YES